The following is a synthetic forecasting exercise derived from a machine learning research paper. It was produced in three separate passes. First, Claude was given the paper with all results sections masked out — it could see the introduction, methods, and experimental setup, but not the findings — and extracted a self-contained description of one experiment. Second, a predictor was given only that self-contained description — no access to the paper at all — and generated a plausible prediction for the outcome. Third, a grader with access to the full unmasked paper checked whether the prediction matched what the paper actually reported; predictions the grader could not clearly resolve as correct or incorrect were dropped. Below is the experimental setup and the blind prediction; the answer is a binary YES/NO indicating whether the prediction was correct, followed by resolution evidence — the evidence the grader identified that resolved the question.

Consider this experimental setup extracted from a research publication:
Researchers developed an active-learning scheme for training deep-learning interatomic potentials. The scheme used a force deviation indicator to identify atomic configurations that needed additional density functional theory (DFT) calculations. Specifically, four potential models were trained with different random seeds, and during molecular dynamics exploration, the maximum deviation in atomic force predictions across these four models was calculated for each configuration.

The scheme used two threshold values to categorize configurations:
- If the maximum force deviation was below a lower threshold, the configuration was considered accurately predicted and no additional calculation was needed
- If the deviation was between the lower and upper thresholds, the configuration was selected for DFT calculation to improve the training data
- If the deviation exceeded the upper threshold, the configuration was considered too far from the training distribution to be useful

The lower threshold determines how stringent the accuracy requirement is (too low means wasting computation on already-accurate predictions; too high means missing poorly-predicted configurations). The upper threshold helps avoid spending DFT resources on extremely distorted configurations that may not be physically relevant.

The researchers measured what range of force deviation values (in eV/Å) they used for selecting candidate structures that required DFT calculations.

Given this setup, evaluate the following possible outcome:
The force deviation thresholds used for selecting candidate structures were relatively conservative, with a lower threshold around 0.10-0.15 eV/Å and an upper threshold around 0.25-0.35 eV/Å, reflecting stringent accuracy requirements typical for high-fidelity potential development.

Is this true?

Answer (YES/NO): NO